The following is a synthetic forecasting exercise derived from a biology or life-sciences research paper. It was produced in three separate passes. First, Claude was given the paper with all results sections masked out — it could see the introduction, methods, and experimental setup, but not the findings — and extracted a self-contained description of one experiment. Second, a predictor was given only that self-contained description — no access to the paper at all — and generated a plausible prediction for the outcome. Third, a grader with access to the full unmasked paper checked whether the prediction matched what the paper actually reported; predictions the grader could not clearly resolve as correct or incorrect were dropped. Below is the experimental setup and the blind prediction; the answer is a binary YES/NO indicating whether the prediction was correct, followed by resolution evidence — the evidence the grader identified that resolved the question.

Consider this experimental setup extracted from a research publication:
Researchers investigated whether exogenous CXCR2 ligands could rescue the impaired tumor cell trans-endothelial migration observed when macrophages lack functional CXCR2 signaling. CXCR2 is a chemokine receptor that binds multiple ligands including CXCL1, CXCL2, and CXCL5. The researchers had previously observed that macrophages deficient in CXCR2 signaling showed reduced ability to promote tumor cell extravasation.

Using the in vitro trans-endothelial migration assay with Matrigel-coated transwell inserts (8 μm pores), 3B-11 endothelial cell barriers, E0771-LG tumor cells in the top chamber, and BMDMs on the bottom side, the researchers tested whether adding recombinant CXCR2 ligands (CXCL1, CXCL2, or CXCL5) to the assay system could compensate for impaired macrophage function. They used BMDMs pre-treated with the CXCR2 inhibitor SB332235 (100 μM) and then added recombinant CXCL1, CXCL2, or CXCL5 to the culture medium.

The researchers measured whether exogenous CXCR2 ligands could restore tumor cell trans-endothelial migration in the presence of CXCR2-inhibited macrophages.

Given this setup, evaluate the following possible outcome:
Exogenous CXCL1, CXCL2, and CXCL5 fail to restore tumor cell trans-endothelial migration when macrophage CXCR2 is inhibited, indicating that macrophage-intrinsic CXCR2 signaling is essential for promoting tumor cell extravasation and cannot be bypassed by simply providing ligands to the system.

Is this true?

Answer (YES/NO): YES